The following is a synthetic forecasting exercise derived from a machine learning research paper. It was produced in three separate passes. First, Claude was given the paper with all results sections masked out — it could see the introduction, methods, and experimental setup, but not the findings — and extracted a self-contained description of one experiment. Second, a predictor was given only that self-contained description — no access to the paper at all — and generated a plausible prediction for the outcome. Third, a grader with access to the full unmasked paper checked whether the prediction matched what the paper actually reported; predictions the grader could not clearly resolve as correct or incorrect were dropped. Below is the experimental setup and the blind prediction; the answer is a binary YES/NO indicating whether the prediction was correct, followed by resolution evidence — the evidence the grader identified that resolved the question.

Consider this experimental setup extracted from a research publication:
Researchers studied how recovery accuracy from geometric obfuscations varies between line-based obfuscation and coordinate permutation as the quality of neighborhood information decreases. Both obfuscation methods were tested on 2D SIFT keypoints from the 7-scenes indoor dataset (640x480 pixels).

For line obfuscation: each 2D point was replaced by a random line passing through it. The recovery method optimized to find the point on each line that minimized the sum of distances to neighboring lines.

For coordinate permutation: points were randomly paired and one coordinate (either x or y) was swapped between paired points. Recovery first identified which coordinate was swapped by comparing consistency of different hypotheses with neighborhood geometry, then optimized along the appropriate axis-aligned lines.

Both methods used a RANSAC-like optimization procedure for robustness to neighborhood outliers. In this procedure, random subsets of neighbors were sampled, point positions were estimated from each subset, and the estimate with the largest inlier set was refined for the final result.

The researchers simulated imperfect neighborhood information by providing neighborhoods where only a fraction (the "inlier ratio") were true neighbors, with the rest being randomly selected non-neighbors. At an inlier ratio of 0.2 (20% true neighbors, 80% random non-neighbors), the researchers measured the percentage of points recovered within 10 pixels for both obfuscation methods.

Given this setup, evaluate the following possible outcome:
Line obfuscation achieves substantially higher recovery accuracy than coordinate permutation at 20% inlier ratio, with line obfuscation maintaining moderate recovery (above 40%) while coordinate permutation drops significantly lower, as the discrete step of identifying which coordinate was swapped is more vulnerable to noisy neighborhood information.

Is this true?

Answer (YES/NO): YES